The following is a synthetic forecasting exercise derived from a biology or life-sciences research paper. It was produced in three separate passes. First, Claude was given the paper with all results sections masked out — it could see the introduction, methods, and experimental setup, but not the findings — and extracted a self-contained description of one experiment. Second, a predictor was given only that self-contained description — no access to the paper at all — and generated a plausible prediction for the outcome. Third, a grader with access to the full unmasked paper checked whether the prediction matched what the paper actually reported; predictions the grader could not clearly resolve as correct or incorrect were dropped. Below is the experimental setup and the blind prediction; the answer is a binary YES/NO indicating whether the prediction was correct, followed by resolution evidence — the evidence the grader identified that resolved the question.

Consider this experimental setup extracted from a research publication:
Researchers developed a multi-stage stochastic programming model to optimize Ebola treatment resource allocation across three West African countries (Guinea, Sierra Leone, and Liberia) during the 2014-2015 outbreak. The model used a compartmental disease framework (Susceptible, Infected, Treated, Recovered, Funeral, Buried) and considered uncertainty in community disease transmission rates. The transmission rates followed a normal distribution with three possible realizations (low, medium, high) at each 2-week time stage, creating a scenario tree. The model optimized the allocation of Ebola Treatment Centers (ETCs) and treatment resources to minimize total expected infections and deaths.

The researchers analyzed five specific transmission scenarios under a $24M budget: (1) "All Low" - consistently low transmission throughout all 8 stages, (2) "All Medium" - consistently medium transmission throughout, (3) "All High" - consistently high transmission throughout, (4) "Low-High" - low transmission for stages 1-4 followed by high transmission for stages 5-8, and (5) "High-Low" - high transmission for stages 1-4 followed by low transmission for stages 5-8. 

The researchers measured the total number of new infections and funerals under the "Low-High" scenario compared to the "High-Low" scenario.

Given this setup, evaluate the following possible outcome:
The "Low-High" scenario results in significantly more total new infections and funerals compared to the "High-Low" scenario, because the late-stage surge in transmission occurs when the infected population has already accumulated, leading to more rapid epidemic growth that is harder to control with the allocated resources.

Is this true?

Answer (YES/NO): NO